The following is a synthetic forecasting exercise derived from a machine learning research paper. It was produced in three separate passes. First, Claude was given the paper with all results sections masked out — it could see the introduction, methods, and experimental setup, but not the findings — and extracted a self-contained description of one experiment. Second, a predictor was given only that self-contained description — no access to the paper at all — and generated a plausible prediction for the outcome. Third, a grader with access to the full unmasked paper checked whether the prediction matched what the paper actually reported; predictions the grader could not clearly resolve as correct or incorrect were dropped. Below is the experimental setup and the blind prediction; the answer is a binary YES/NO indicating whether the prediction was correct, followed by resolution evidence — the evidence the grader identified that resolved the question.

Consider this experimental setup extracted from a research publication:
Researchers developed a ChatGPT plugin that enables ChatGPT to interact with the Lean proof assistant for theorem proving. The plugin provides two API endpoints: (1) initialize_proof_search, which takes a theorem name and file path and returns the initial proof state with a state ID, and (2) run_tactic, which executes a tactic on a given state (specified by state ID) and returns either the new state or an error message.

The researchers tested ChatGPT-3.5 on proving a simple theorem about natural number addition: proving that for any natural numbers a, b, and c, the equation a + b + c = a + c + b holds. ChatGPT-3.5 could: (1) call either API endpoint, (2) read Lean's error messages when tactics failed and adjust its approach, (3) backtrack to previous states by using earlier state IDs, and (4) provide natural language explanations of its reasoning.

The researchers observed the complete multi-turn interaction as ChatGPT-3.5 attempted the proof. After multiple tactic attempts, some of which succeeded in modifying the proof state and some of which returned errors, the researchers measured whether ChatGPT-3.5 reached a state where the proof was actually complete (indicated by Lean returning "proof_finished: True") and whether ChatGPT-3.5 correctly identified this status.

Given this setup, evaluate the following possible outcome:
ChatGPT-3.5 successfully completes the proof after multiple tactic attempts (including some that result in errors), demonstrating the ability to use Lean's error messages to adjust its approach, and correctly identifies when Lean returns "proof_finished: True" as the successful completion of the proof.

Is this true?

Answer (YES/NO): NO